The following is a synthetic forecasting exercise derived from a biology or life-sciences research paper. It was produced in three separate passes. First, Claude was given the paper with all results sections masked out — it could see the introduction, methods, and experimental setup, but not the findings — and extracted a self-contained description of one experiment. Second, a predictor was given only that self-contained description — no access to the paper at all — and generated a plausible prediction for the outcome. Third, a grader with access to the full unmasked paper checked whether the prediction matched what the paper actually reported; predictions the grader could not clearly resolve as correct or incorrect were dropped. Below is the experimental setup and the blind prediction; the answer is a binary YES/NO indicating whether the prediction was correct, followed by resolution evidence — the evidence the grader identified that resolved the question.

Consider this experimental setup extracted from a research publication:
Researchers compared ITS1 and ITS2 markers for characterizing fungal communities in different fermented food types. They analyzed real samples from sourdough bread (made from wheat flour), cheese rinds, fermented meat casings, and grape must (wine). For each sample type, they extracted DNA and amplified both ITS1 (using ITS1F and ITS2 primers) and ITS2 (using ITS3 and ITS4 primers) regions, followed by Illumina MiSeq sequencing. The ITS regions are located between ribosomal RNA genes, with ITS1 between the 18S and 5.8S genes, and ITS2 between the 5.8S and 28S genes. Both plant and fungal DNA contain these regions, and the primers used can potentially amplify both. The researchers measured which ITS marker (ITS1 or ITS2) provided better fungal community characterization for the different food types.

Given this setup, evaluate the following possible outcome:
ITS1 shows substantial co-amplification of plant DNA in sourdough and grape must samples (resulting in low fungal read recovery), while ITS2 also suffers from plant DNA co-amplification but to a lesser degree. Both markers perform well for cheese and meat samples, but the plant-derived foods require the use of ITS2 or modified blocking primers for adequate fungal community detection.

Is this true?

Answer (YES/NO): NO